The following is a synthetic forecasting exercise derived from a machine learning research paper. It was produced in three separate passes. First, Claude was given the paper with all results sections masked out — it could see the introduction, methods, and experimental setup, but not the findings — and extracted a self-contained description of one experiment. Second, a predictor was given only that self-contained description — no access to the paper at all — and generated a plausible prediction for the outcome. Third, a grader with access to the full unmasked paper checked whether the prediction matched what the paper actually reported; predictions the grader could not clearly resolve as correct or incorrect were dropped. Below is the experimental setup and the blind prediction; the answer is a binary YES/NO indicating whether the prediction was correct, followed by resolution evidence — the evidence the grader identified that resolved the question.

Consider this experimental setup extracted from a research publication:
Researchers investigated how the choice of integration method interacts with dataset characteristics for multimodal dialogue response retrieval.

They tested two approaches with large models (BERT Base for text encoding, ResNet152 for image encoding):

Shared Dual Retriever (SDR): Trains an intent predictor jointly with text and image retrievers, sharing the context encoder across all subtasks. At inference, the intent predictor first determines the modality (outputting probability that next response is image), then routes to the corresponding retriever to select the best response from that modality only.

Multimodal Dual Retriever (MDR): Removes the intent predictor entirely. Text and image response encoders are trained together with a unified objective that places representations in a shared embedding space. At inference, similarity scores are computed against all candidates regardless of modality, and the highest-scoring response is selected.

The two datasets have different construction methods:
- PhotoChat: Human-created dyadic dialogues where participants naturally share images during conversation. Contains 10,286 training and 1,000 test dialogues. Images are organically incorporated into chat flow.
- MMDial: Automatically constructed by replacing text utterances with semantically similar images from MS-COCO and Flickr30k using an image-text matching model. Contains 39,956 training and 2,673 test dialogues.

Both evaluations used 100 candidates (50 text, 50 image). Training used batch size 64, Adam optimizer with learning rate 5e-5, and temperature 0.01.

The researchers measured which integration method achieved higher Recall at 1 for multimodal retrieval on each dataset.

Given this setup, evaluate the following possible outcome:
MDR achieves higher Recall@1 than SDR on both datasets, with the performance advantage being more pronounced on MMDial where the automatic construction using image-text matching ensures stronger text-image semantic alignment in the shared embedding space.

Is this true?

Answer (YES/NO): NO